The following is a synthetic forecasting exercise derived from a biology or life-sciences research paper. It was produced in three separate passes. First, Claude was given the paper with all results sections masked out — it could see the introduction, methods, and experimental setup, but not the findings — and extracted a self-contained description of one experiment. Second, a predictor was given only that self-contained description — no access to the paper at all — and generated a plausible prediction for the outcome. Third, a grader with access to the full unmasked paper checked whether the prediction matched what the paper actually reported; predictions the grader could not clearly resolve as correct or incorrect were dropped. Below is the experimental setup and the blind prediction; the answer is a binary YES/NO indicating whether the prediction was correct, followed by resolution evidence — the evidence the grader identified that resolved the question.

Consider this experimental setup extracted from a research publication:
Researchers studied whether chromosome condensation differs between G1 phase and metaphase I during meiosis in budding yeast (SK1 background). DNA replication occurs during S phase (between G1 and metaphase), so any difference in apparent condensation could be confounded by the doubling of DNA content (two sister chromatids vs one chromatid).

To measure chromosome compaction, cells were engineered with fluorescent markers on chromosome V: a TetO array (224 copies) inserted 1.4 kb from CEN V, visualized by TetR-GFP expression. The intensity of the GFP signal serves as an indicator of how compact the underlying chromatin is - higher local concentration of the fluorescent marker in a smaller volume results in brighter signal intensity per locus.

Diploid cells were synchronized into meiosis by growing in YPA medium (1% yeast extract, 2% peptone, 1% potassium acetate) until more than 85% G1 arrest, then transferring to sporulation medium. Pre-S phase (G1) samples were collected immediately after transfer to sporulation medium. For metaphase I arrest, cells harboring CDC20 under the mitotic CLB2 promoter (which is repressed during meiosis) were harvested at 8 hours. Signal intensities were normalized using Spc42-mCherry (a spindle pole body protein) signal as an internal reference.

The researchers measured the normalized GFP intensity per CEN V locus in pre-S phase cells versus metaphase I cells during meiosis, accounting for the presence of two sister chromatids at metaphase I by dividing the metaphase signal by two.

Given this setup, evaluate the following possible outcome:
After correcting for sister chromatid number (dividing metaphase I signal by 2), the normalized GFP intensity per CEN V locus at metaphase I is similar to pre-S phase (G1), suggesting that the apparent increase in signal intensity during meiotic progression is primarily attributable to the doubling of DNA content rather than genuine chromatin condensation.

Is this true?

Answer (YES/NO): NO